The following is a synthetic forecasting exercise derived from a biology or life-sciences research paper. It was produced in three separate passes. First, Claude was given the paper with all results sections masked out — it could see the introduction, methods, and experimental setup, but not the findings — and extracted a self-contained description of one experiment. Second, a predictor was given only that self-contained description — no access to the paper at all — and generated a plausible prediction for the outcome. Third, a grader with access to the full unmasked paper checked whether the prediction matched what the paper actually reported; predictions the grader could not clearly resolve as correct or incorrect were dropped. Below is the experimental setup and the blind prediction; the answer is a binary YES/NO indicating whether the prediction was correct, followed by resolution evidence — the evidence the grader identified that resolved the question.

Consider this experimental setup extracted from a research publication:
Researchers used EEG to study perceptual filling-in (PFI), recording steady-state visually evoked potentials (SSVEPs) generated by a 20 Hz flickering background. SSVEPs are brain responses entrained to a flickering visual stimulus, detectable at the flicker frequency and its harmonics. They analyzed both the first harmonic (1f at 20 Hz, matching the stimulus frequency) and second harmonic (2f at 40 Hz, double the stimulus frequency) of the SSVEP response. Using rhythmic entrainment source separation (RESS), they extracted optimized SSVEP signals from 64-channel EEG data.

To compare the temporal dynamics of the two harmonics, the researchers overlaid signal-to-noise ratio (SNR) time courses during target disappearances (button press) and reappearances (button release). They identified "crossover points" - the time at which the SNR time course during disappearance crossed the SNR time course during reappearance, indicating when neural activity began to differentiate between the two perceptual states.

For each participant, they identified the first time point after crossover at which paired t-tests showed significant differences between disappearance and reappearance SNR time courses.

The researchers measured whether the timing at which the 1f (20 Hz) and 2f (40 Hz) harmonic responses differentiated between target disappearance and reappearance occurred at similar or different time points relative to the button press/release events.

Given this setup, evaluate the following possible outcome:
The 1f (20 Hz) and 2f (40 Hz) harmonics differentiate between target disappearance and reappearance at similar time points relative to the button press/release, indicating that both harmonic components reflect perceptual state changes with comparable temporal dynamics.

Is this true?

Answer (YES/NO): NO